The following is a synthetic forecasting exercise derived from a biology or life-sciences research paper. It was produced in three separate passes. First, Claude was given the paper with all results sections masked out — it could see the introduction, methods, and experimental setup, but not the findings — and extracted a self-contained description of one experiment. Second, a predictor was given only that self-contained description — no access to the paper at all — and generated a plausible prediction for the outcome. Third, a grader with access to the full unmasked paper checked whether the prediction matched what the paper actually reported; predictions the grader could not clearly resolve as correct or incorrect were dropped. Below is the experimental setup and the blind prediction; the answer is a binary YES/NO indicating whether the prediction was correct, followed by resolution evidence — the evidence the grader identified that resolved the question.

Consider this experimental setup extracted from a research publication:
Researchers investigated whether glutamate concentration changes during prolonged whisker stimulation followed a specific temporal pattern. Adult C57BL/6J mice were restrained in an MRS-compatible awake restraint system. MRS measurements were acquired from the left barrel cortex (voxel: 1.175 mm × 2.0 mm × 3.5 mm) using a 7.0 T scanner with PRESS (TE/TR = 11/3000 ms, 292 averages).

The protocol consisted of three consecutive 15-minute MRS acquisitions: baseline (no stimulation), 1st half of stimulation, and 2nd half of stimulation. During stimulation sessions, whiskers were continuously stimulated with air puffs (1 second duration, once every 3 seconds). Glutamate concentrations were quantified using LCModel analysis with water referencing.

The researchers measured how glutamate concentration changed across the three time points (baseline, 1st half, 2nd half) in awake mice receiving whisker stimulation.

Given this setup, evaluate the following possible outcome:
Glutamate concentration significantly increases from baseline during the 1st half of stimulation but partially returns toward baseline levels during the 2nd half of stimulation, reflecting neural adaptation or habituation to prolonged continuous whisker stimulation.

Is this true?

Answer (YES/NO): NO